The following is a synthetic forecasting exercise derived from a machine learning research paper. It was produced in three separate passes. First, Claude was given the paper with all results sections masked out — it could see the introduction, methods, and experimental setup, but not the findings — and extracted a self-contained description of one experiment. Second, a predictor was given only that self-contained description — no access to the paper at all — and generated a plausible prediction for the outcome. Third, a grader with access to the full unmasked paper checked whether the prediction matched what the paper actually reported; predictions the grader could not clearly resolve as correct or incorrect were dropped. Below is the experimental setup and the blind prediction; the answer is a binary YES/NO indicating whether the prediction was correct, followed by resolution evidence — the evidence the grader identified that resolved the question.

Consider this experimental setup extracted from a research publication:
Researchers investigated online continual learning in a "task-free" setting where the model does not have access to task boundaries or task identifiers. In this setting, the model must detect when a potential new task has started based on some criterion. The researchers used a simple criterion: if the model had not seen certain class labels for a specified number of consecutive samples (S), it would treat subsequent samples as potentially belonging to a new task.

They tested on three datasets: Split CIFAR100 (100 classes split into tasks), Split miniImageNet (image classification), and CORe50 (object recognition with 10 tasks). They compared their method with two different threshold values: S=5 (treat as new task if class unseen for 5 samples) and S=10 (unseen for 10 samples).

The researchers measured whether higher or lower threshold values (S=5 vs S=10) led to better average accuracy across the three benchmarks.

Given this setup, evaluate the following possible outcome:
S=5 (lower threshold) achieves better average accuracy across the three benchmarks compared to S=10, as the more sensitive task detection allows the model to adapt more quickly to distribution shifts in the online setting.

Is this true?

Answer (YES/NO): YES